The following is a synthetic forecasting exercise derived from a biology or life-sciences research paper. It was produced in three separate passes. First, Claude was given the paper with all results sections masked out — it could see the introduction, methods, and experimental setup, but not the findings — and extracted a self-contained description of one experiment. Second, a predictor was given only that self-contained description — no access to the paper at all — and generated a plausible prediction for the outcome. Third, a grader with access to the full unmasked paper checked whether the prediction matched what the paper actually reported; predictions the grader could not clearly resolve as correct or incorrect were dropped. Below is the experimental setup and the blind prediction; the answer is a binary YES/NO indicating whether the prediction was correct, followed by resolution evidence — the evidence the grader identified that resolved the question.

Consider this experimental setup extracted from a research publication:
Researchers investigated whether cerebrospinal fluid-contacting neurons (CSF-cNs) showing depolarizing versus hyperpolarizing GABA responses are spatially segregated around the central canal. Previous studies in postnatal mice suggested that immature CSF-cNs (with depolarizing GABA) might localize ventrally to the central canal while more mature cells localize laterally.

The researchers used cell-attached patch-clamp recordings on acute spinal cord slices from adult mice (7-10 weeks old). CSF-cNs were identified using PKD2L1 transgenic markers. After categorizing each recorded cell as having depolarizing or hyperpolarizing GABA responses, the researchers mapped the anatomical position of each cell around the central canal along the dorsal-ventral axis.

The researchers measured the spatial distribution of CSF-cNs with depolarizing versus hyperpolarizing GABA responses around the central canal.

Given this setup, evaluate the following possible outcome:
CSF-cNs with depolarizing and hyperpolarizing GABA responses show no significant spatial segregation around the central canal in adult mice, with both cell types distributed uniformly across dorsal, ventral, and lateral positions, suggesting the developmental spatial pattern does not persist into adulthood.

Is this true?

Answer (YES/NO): YES